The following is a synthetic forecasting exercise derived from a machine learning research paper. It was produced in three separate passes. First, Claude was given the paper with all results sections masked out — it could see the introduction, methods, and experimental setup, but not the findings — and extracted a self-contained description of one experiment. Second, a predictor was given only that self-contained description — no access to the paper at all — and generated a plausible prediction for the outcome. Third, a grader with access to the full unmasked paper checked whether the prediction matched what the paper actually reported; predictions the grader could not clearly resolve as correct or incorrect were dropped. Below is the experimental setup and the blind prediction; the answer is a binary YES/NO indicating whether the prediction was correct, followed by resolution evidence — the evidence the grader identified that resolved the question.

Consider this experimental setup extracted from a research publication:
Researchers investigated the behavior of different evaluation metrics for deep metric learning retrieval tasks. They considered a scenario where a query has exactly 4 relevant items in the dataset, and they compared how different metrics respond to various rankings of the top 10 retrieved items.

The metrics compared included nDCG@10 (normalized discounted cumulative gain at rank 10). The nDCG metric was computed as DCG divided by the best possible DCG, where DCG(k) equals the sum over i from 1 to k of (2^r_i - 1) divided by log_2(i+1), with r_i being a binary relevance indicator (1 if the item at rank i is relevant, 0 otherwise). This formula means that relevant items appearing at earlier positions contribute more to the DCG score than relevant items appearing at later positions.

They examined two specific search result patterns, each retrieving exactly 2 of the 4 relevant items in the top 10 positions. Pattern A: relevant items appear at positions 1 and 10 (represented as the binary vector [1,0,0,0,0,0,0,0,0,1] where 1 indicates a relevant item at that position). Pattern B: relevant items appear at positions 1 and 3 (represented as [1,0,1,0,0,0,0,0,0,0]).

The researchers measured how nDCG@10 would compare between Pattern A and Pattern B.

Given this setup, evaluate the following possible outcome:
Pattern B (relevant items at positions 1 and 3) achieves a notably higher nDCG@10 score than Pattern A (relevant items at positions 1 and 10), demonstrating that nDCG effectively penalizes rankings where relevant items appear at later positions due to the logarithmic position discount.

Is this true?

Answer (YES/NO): YES